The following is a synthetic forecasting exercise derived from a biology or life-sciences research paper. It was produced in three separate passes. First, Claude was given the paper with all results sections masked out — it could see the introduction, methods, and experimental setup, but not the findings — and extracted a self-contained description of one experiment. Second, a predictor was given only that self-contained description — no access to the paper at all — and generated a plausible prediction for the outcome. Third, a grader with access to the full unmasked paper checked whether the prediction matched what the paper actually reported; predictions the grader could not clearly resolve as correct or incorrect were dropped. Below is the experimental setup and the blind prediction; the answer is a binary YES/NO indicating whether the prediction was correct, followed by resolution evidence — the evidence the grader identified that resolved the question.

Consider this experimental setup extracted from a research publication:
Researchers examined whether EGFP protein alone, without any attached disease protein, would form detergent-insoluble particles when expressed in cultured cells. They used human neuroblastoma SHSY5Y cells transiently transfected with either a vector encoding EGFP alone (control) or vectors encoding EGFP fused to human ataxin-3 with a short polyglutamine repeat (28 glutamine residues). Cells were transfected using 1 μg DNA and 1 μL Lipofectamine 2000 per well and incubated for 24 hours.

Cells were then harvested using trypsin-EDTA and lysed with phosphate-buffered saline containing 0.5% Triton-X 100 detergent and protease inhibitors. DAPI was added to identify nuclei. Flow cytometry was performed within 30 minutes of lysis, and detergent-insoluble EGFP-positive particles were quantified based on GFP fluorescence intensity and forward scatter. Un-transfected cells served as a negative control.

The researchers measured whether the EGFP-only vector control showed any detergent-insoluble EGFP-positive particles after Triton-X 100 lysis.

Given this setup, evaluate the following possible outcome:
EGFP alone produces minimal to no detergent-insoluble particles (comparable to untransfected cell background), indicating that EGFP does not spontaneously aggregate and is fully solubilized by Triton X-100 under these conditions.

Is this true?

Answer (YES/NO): NO